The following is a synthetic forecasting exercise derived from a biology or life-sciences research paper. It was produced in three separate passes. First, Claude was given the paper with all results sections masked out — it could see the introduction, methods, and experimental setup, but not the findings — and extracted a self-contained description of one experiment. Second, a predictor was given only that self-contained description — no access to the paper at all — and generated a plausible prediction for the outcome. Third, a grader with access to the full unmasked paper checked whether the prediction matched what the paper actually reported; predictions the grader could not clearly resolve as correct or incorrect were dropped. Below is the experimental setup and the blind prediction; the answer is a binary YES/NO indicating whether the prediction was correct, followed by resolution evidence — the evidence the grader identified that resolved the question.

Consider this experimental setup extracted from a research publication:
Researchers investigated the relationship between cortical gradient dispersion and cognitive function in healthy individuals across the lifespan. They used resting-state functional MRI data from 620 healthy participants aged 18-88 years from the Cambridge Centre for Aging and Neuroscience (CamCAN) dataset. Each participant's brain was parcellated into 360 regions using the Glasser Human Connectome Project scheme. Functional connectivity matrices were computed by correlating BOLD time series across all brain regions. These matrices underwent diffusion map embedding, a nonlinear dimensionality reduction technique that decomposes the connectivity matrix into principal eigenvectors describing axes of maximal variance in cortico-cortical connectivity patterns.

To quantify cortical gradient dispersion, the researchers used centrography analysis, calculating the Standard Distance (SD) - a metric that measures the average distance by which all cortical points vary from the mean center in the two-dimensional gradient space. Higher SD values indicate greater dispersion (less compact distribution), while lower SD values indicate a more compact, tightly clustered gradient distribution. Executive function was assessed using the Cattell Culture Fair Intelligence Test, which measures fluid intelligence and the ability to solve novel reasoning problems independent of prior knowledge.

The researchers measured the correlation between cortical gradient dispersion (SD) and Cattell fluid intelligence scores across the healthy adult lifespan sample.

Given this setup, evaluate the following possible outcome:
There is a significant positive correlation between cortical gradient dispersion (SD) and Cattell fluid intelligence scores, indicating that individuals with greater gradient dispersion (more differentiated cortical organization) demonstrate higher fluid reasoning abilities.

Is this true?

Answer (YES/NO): NO